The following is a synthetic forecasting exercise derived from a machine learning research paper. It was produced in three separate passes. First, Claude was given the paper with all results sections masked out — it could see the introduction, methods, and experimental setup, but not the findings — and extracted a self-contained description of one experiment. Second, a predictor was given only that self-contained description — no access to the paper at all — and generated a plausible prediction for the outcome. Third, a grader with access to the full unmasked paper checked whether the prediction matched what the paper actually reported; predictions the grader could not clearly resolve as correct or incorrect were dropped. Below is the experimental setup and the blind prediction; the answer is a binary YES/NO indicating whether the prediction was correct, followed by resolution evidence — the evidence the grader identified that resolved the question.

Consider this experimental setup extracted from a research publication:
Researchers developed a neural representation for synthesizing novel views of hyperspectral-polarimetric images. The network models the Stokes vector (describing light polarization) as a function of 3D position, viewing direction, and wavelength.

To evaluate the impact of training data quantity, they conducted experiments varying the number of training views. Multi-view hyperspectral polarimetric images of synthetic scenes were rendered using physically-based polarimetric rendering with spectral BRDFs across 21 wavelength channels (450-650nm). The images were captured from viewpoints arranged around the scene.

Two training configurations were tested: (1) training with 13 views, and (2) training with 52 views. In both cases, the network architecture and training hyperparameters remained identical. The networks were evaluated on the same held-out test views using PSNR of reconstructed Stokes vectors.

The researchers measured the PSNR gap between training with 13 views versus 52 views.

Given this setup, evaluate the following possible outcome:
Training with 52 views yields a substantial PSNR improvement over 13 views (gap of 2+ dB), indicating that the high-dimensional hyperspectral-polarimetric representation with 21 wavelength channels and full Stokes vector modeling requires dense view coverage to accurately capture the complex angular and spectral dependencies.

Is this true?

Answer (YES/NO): YES